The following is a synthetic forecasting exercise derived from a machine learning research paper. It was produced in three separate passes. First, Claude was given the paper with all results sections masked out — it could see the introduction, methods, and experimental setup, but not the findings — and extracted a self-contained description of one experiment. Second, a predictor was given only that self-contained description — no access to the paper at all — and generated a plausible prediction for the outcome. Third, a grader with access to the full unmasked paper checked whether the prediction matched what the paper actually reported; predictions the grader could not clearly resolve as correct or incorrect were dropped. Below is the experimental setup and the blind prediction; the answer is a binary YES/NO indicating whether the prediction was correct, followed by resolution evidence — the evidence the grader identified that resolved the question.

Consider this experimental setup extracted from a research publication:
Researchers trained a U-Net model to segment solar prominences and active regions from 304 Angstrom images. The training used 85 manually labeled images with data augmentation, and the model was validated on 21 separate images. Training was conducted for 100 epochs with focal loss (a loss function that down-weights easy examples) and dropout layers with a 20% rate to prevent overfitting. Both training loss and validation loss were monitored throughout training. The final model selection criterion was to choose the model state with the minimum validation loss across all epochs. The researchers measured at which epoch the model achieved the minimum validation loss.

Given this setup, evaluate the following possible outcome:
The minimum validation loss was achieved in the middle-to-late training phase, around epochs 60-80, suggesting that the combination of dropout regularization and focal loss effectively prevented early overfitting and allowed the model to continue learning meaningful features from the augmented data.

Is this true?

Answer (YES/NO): NO